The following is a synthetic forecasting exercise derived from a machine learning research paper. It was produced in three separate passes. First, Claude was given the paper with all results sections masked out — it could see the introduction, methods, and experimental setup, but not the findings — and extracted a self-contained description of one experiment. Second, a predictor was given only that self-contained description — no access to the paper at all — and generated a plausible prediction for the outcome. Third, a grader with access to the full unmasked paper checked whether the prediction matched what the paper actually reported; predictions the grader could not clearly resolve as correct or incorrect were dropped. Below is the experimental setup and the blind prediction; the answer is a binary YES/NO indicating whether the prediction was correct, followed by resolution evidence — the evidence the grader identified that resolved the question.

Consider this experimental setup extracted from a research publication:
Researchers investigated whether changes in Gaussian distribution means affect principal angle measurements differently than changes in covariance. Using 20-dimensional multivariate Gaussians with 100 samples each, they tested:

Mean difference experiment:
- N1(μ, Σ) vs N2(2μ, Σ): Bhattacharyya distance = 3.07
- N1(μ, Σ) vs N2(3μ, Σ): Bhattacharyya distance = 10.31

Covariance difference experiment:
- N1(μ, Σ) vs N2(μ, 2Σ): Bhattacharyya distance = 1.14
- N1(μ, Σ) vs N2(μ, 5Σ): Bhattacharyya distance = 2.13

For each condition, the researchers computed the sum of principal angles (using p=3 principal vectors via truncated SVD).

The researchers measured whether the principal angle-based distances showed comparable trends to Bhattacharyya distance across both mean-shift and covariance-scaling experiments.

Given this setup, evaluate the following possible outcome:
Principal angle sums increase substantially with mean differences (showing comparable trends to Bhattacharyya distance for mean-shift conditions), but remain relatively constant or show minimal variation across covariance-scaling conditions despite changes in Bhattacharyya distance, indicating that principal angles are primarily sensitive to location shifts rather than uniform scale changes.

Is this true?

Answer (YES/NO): NO